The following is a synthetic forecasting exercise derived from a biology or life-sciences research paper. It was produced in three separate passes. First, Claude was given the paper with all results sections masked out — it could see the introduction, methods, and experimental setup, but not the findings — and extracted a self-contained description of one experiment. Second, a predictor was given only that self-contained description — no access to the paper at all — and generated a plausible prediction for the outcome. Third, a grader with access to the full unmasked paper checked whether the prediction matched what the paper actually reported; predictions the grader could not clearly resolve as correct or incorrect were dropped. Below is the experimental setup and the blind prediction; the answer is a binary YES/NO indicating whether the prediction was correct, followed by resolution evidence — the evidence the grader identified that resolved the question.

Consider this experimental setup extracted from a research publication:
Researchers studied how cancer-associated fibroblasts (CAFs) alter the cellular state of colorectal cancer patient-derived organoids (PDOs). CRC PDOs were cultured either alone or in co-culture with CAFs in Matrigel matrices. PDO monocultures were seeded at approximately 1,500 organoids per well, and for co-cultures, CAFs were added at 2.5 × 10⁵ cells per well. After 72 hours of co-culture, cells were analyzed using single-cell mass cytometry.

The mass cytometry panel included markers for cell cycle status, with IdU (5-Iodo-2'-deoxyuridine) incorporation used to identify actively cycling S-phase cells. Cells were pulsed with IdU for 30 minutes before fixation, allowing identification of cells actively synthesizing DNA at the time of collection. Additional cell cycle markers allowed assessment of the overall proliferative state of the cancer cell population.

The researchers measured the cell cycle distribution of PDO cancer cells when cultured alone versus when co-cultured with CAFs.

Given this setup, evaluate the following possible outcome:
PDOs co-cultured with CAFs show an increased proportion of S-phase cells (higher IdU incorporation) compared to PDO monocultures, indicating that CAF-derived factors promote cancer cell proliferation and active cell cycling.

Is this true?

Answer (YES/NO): NO